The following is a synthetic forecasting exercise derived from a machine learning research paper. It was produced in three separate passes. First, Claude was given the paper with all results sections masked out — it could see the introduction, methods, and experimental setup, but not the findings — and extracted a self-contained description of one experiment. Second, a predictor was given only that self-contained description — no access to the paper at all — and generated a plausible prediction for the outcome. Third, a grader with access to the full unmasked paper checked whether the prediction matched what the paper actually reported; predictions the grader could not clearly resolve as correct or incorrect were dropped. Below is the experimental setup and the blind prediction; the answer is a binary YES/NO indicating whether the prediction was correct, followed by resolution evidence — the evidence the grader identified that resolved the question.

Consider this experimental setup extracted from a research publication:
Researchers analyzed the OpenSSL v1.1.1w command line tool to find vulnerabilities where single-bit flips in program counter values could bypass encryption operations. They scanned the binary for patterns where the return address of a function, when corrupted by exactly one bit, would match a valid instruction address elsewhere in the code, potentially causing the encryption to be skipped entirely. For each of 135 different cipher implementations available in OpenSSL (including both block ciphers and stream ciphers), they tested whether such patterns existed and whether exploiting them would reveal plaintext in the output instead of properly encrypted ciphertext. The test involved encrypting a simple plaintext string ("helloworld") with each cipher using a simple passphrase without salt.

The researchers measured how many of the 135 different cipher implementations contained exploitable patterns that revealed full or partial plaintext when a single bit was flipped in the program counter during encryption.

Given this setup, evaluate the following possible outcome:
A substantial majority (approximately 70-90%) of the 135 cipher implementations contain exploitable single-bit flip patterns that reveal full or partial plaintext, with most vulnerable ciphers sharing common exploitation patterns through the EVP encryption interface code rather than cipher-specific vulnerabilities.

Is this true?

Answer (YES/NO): NO